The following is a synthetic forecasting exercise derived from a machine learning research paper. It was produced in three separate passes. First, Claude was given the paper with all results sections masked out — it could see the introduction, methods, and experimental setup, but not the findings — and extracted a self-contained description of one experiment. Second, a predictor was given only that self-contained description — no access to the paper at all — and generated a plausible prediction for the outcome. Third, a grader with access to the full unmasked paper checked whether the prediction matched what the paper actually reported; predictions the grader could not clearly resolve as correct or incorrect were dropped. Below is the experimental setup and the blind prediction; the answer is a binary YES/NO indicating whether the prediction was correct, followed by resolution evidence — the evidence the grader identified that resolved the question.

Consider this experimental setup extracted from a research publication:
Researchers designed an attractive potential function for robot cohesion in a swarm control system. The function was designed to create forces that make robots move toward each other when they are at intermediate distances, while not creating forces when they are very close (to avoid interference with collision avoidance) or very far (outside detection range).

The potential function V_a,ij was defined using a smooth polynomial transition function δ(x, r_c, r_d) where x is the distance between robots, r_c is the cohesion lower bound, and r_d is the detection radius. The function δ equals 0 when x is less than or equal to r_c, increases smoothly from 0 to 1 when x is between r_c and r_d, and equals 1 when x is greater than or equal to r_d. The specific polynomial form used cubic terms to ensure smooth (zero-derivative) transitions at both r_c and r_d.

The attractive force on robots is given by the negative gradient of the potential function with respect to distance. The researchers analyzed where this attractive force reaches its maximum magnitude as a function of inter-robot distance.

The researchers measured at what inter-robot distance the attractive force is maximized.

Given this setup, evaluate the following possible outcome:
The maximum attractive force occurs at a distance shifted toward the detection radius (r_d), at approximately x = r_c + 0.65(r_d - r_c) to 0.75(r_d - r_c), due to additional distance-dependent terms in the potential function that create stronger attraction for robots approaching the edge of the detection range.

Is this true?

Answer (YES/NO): NO